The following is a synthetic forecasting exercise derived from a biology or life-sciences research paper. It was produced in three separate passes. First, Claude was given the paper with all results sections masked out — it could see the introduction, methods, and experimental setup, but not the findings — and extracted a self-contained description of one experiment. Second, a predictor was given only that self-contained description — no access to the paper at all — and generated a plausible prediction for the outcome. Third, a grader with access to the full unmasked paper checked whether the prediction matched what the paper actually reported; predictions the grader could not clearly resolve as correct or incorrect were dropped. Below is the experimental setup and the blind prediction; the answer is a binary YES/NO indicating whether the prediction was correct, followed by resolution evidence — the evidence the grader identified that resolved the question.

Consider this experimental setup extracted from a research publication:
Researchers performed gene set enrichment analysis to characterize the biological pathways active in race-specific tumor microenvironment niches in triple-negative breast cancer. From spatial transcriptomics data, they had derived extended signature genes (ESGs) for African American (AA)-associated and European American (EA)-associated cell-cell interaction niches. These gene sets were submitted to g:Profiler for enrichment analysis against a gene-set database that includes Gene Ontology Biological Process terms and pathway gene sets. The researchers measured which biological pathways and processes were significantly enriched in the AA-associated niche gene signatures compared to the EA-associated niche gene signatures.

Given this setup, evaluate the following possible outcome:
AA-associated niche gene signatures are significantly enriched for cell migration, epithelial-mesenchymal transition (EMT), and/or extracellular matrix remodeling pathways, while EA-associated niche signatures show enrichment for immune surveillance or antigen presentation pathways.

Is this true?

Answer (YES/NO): YES